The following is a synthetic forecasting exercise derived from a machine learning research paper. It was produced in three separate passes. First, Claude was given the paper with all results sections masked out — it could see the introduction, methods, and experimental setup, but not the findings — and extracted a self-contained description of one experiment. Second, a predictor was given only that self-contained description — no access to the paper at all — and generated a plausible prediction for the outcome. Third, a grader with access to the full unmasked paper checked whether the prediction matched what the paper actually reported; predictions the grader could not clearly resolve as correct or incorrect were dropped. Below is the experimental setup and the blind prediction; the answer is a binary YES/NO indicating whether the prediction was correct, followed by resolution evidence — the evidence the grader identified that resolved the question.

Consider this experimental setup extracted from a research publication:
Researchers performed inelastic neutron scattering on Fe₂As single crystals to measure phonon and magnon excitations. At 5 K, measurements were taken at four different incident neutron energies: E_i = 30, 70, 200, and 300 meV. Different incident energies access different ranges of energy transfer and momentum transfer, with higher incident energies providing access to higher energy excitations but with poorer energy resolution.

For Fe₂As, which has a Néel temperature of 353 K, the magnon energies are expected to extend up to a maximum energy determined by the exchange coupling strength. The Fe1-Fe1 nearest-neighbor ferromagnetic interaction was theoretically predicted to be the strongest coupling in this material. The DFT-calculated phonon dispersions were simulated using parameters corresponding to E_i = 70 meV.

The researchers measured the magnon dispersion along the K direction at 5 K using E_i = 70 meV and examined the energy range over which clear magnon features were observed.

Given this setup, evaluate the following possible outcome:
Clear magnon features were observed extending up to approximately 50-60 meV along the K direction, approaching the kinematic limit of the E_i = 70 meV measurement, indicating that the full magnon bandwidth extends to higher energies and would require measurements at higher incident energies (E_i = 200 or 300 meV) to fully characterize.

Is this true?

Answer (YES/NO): YES